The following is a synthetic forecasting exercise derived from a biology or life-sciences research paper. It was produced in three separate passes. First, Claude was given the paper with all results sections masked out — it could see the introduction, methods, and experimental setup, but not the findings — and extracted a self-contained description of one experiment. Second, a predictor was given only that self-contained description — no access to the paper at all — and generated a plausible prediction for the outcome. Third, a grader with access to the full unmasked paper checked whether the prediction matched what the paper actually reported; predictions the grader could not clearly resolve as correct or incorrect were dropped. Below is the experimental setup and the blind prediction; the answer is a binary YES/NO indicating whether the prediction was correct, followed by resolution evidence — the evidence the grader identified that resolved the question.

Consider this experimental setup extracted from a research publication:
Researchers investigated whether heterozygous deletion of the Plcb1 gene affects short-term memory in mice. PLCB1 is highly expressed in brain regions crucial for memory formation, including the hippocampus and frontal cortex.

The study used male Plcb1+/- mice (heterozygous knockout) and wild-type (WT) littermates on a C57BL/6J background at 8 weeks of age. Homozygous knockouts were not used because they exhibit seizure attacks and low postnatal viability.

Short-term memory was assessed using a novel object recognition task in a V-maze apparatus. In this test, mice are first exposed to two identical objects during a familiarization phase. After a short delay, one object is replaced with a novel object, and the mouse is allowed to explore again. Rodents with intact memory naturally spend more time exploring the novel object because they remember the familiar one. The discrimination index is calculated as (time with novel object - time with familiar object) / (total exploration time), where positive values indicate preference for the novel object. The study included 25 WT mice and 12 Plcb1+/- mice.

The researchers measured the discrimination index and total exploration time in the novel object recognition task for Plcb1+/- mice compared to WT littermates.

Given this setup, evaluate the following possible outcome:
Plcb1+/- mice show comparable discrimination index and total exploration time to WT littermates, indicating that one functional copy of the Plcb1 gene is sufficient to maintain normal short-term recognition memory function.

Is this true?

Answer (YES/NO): NO